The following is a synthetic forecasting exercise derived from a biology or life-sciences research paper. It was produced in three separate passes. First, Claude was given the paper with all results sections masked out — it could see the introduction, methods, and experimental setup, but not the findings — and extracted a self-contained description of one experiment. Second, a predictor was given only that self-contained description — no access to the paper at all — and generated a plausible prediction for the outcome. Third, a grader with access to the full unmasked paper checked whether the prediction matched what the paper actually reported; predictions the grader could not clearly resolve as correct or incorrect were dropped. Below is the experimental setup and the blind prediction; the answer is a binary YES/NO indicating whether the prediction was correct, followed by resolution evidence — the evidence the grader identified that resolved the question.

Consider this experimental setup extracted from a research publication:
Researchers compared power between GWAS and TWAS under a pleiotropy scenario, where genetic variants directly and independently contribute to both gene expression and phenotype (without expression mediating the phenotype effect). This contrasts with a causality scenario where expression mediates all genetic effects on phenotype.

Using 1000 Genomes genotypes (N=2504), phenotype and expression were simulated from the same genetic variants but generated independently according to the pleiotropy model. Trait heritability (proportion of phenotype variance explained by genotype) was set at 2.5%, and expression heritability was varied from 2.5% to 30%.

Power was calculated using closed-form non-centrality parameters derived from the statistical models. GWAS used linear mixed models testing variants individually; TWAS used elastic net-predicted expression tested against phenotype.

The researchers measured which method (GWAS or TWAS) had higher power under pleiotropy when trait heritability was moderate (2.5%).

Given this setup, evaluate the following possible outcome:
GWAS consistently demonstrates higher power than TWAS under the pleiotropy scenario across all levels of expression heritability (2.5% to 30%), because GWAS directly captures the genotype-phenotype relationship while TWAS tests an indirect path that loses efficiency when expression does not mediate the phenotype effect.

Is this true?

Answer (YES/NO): NO